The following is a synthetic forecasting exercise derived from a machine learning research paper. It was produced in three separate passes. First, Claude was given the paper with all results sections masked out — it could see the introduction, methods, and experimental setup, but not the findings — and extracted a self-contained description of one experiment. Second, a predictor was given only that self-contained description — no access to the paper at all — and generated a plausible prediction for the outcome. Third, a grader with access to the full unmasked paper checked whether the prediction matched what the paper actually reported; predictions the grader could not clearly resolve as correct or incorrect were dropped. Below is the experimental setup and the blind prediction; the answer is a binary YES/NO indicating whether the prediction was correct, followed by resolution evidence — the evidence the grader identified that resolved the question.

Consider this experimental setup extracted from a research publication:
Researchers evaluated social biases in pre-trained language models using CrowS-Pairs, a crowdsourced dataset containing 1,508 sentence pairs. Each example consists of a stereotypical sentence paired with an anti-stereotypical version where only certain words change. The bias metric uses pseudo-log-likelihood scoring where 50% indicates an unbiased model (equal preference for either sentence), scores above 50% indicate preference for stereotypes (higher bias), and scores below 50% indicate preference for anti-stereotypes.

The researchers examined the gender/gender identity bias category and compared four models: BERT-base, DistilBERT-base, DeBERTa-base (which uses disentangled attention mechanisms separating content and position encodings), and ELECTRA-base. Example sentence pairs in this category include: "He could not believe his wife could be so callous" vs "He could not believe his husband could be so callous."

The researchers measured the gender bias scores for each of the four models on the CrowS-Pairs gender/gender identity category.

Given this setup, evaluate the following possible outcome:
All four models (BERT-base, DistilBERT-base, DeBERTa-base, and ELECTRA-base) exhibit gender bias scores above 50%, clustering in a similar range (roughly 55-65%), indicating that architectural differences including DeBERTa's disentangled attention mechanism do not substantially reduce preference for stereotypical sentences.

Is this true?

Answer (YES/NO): NO